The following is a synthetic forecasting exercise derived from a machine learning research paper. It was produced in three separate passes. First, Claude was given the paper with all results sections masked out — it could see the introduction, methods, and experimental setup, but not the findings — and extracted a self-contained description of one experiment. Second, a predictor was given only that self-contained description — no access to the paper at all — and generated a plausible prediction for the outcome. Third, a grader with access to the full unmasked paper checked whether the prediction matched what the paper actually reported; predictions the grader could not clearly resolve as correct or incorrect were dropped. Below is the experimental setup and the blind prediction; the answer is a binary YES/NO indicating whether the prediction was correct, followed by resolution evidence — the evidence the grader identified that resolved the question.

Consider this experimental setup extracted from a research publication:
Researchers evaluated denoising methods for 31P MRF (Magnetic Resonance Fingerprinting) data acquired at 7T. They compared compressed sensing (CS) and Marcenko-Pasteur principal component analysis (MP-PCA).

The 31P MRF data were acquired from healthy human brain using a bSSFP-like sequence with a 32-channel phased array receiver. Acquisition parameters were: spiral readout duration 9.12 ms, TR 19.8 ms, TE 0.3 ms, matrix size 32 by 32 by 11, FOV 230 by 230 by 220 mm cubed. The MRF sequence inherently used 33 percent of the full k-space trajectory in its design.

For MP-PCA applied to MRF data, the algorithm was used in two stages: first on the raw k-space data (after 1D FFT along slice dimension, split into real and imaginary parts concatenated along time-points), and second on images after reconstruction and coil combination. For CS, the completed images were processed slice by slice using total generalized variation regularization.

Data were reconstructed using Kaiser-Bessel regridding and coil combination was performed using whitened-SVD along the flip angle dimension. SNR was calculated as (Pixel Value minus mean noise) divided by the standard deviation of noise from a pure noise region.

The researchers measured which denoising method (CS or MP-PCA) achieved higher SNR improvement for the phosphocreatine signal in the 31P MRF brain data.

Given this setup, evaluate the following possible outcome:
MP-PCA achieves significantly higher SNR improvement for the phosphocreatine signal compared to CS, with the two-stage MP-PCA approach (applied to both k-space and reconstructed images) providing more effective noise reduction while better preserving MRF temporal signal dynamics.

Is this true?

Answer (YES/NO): NO